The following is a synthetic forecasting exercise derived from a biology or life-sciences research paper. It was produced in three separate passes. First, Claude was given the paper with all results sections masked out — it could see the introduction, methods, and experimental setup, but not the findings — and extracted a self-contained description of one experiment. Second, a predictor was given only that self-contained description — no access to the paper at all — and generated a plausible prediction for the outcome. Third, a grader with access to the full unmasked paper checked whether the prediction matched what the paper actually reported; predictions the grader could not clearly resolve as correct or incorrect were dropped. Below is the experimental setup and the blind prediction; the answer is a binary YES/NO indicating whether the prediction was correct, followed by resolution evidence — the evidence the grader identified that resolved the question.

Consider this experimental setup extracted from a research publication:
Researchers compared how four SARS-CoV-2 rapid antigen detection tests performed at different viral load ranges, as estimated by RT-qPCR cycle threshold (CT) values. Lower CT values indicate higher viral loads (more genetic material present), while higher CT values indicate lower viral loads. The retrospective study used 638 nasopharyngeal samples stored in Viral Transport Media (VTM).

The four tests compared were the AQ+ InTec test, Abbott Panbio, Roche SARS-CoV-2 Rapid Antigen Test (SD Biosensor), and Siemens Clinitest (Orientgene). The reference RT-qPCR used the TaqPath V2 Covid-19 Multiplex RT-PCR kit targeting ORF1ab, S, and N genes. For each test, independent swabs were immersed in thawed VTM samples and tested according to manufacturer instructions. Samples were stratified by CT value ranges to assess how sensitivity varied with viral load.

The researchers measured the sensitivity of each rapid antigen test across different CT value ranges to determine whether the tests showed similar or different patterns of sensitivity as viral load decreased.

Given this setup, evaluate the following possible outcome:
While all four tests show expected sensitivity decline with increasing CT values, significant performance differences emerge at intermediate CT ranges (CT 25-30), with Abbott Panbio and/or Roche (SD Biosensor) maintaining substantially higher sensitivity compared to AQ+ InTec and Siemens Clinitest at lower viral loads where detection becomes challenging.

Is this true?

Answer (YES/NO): NO